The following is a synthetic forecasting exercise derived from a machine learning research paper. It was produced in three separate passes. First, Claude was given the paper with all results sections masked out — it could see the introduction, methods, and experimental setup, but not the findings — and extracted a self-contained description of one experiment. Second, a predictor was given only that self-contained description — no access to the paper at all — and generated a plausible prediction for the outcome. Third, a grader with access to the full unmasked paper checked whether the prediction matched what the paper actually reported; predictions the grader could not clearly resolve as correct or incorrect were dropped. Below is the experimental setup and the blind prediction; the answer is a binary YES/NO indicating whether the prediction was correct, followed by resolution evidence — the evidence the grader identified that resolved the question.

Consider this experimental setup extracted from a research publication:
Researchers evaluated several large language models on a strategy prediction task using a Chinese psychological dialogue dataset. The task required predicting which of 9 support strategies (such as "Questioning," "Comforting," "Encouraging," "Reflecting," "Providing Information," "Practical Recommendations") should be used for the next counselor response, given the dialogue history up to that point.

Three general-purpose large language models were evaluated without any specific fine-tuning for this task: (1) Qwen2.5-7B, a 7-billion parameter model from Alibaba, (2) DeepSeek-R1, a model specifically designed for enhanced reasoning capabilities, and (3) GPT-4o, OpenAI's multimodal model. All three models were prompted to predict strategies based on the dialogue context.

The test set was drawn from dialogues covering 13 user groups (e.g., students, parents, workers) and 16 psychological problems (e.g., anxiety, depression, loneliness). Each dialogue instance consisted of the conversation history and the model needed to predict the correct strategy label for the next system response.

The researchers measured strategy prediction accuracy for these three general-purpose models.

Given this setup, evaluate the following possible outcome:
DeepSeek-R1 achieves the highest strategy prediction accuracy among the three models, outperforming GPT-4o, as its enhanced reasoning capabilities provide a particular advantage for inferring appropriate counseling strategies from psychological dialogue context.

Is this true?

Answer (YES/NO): NO